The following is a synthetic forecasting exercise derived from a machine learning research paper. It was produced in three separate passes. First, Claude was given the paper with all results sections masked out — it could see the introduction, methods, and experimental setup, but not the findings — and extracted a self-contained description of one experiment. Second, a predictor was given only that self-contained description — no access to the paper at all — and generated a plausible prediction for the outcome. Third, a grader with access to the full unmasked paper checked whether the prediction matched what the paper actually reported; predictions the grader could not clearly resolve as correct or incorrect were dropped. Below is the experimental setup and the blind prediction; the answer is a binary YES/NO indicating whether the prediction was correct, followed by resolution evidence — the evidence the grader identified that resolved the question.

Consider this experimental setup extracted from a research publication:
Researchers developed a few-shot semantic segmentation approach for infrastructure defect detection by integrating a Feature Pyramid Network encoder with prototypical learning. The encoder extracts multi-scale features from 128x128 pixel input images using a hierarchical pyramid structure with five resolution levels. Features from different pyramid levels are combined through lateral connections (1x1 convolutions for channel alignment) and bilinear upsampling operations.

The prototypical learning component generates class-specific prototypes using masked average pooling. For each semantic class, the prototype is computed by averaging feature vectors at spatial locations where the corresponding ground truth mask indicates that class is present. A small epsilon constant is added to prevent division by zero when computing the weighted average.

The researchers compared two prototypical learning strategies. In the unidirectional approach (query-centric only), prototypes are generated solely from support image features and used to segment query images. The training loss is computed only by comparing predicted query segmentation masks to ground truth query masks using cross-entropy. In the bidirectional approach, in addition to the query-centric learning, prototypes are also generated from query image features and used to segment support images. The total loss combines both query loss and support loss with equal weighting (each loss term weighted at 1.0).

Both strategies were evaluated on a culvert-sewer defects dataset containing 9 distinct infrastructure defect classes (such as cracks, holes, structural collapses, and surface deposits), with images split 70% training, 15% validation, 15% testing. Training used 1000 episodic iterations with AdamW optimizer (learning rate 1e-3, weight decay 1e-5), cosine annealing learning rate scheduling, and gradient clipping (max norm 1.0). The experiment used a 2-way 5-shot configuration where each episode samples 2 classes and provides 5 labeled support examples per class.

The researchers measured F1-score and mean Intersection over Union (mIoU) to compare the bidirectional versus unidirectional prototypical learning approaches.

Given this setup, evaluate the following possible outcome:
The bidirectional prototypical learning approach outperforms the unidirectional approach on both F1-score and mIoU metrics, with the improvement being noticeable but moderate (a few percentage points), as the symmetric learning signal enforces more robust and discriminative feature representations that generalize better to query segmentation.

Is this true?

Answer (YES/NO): NO